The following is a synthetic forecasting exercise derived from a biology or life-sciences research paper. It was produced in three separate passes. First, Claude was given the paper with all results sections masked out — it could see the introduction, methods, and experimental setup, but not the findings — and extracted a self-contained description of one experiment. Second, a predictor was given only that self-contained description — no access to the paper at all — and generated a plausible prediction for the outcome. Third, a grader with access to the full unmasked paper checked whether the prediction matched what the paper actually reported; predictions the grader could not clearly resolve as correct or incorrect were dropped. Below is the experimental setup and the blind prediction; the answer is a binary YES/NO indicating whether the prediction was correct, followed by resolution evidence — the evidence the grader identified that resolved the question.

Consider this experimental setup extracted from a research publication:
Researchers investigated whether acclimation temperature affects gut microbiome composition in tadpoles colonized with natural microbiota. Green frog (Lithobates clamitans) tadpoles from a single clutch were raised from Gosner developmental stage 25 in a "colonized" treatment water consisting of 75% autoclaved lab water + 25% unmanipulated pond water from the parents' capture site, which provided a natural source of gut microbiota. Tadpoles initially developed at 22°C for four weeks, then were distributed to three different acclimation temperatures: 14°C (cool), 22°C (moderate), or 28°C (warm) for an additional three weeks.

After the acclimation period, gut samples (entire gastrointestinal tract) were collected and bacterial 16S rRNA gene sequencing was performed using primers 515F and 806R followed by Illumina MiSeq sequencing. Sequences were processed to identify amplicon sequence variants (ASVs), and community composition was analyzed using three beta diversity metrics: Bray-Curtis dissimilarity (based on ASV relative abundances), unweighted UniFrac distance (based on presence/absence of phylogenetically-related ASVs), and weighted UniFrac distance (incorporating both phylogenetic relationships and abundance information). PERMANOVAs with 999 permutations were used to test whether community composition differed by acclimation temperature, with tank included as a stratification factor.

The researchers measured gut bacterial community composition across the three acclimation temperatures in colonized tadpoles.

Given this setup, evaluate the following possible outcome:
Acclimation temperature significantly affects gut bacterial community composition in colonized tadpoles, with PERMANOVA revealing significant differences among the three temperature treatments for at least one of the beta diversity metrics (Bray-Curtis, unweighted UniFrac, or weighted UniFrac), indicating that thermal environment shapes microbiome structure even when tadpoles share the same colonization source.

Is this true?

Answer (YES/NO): YES